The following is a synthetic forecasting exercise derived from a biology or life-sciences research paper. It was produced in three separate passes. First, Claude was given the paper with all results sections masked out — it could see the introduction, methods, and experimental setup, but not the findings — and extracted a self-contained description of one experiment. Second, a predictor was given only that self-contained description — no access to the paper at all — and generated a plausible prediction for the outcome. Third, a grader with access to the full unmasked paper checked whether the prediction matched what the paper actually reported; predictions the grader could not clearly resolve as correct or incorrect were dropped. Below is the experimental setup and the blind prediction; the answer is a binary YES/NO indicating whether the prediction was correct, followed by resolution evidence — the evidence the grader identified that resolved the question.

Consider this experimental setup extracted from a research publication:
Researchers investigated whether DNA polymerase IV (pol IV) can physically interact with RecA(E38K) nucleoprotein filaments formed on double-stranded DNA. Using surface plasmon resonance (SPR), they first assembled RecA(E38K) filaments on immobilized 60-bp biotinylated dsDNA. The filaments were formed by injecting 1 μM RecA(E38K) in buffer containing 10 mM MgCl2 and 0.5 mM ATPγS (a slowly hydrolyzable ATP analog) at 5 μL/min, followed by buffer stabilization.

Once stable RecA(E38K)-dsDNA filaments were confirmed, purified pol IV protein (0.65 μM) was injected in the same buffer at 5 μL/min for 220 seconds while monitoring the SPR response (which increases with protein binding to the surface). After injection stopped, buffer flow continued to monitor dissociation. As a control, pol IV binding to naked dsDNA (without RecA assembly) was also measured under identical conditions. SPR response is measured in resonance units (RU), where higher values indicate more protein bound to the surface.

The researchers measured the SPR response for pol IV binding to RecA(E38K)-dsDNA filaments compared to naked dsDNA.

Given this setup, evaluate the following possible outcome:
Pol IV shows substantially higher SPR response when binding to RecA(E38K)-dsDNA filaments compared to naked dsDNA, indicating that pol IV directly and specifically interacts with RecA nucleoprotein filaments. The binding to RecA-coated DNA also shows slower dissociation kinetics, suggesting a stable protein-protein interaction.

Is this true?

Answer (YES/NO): NO